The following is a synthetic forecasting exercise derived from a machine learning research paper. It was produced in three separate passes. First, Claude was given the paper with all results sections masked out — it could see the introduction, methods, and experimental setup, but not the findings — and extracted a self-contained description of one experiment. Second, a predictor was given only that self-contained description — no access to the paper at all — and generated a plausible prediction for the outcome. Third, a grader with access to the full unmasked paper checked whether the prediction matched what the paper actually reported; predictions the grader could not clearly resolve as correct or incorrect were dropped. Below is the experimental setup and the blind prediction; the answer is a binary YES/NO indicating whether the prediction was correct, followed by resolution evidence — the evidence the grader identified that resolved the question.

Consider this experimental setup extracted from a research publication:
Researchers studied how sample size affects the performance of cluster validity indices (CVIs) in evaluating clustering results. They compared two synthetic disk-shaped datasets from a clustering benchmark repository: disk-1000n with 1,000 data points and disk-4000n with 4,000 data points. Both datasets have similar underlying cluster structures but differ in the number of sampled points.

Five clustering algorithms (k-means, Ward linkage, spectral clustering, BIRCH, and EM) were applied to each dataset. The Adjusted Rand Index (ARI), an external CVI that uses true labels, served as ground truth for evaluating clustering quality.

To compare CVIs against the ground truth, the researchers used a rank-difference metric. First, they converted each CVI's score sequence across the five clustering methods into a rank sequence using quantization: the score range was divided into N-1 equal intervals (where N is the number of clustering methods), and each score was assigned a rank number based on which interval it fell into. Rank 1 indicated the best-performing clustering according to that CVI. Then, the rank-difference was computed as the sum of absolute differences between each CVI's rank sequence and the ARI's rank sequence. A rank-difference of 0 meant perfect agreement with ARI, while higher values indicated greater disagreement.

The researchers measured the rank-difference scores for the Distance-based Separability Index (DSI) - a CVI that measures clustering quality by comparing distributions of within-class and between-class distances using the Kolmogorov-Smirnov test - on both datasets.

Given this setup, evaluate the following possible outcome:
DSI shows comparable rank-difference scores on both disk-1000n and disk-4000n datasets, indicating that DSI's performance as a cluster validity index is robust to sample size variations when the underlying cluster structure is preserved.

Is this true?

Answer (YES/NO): NO